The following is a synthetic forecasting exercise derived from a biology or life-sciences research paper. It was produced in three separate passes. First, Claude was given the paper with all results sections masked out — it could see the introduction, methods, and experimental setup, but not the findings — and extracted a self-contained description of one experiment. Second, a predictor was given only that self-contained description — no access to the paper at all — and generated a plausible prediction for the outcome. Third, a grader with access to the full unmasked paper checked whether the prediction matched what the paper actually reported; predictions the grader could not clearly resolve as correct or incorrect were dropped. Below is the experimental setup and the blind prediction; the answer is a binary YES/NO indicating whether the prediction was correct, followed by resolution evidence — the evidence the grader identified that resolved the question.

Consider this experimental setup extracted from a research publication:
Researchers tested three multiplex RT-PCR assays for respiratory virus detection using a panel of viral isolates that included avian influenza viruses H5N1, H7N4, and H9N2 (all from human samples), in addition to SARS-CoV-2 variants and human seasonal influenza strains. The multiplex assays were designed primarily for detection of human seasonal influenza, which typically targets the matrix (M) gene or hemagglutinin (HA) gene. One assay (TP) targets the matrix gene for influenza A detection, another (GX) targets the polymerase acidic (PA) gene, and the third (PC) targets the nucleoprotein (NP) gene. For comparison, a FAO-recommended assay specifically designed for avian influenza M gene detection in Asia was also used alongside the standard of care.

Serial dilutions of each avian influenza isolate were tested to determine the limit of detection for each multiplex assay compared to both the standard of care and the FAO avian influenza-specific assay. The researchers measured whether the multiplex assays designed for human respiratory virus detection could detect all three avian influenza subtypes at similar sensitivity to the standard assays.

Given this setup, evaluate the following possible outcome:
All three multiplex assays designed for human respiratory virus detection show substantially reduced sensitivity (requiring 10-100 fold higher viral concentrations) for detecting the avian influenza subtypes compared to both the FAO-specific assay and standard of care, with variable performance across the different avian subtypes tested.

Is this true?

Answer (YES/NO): NO